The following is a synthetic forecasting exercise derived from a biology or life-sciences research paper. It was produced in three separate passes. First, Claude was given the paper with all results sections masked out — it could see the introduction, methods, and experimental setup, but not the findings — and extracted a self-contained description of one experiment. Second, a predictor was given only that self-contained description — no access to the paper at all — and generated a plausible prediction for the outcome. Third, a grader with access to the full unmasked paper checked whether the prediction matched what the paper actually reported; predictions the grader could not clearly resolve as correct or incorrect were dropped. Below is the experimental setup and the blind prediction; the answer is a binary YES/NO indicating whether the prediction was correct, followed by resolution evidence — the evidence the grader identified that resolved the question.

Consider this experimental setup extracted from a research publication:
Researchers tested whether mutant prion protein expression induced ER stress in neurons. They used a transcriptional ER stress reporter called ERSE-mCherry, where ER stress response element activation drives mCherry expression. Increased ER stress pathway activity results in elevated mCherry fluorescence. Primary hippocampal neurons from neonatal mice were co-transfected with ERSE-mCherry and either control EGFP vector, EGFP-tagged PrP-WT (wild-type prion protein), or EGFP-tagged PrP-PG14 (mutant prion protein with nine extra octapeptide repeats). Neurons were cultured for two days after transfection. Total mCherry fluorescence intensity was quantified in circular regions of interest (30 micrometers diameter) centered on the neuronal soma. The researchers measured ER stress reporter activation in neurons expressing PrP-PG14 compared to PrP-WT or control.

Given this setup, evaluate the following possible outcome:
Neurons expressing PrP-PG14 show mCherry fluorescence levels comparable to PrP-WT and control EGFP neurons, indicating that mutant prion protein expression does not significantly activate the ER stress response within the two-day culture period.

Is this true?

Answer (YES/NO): NO